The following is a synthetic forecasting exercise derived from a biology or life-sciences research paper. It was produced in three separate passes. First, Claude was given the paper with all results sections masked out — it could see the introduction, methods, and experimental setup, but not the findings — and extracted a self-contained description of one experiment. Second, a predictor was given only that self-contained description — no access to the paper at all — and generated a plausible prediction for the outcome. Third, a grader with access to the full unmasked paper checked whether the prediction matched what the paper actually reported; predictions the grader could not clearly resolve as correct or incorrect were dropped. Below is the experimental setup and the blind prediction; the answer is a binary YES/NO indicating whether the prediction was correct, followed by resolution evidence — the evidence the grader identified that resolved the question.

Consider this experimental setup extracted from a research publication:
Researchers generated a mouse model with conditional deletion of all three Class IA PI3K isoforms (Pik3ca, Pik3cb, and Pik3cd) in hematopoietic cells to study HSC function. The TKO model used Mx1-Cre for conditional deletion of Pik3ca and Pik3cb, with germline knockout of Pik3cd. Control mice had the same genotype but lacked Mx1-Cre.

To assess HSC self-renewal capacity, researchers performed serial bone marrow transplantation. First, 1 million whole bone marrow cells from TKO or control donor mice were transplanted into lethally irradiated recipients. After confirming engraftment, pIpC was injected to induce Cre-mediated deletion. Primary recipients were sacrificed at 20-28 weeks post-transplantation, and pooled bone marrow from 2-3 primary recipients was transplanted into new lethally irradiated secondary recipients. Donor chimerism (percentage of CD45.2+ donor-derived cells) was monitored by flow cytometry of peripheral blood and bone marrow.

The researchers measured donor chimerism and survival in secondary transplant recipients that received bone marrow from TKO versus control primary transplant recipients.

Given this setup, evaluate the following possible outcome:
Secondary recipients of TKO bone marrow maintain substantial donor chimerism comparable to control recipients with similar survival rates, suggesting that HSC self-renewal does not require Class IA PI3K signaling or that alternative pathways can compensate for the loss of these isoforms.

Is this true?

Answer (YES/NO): NO